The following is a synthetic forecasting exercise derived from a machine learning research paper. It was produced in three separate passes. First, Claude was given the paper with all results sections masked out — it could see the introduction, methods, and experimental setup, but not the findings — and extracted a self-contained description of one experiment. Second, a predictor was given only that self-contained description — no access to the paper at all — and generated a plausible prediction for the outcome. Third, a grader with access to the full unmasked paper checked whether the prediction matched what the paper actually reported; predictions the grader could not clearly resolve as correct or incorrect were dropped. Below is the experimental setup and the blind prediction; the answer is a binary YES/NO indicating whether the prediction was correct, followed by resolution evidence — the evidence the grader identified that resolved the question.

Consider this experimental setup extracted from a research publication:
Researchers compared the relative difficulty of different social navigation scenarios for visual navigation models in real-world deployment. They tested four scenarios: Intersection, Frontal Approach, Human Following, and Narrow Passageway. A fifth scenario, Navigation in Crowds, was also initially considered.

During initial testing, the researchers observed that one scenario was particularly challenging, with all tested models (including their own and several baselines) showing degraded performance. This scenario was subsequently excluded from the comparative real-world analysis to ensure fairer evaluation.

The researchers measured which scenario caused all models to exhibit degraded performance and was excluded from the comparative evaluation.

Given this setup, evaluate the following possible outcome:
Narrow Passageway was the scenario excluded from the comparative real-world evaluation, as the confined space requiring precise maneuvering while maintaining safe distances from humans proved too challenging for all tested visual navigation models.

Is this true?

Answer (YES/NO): NO